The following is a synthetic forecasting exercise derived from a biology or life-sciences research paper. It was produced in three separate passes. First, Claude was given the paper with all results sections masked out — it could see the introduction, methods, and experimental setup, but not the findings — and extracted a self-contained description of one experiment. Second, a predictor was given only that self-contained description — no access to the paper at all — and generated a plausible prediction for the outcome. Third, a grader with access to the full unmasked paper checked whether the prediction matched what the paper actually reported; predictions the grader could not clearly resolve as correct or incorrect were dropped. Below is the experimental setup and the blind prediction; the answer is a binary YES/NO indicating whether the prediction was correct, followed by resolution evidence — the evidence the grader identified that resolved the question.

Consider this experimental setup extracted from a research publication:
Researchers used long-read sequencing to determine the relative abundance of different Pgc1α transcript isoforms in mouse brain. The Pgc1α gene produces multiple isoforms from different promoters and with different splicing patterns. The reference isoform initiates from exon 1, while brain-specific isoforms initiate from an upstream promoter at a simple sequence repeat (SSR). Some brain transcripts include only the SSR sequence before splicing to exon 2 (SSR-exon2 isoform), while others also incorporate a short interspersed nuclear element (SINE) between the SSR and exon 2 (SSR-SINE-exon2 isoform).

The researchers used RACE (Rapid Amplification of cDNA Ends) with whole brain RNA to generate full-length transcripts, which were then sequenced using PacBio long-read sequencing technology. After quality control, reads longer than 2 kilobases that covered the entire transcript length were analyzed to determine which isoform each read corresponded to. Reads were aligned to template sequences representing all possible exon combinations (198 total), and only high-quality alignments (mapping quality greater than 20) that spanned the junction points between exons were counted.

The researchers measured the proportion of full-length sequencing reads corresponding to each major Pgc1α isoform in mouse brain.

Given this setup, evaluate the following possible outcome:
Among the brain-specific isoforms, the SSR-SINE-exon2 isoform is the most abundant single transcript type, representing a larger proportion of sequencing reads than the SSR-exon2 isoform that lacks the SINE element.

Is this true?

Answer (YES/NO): YES